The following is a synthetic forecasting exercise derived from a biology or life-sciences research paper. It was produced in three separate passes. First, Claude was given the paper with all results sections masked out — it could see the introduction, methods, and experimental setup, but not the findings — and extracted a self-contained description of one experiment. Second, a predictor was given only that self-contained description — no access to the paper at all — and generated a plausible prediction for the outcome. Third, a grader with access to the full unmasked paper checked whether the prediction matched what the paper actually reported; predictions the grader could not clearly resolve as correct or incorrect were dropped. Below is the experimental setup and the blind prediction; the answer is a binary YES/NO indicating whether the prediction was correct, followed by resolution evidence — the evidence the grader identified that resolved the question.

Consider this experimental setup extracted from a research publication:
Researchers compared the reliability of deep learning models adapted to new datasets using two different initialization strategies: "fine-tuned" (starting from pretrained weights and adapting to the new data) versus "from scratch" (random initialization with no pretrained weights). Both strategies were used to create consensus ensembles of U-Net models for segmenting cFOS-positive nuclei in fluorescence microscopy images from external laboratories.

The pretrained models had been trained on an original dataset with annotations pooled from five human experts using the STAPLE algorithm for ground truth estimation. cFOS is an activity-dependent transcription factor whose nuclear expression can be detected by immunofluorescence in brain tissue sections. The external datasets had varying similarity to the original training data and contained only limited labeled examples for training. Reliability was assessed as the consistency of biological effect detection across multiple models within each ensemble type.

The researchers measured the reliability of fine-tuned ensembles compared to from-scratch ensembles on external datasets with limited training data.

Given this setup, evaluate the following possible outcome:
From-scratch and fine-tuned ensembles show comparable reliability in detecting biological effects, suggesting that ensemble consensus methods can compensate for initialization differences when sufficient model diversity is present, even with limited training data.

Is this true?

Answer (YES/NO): YES